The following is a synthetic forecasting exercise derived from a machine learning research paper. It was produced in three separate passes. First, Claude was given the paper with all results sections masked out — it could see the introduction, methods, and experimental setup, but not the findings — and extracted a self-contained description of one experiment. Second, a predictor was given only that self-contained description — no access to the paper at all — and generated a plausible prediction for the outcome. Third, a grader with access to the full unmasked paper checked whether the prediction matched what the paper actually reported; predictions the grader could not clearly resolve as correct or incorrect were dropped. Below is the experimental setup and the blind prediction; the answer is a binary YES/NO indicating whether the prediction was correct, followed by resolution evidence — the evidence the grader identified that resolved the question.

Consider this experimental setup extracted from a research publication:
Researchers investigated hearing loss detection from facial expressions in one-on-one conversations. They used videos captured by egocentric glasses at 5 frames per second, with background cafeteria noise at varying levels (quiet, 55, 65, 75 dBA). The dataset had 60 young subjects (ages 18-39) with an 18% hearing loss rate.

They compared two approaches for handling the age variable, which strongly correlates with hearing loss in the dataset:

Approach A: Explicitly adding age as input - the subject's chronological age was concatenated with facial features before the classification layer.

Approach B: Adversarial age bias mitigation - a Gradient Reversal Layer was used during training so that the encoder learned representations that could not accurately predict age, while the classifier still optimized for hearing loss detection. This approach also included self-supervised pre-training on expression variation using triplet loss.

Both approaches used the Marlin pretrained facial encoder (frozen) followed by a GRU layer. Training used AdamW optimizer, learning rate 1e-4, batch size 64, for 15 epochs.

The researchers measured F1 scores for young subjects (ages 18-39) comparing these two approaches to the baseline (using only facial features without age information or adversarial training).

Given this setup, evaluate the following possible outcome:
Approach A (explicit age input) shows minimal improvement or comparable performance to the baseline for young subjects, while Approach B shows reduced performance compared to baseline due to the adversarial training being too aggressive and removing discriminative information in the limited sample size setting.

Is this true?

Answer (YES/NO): NO